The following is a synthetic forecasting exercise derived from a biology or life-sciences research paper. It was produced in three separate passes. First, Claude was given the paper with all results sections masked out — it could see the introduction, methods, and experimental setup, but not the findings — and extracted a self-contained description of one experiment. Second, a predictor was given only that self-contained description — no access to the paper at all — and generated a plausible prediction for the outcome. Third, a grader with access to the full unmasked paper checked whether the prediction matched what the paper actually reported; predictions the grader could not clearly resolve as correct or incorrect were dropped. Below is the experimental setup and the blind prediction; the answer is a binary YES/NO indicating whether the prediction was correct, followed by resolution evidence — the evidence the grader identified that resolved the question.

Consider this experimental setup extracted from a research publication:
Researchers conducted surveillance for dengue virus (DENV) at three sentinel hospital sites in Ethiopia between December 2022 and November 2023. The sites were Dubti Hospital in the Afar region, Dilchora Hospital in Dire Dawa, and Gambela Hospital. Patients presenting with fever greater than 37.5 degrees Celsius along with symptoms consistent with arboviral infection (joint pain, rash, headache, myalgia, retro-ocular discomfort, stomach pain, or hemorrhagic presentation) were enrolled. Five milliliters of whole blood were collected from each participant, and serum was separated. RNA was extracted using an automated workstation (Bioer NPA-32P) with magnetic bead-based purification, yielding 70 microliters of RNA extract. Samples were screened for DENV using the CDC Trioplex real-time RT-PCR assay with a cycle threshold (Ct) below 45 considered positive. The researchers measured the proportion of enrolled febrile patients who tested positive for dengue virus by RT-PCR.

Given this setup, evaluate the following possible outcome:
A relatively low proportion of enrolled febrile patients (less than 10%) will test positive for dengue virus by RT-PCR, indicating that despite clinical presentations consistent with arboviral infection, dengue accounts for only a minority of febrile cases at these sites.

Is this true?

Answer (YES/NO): NO